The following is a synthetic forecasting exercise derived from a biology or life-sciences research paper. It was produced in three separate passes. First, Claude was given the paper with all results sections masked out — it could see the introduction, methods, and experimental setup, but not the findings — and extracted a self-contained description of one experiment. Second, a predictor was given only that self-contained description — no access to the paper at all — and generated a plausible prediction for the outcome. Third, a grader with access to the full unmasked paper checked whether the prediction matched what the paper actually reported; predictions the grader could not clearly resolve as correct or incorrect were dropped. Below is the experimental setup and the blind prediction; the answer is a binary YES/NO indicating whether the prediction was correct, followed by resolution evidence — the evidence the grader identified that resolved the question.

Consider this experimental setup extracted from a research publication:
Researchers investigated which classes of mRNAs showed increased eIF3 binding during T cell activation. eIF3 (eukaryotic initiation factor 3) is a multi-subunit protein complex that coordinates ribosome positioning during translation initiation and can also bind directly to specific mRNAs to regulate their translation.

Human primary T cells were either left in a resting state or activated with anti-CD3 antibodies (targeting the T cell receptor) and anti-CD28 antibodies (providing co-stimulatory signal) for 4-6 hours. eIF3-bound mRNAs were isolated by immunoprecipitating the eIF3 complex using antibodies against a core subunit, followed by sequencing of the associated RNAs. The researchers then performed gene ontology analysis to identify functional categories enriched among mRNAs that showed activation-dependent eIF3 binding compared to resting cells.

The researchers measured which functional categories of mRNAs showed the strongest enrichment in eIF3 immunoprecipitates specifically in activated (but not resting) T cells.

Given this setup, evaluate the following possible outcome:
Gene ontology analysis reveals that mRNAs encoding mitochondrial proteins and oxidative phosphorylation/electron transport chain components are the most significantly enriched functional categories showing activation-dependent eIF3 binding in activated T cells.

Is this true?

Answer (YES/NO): NO